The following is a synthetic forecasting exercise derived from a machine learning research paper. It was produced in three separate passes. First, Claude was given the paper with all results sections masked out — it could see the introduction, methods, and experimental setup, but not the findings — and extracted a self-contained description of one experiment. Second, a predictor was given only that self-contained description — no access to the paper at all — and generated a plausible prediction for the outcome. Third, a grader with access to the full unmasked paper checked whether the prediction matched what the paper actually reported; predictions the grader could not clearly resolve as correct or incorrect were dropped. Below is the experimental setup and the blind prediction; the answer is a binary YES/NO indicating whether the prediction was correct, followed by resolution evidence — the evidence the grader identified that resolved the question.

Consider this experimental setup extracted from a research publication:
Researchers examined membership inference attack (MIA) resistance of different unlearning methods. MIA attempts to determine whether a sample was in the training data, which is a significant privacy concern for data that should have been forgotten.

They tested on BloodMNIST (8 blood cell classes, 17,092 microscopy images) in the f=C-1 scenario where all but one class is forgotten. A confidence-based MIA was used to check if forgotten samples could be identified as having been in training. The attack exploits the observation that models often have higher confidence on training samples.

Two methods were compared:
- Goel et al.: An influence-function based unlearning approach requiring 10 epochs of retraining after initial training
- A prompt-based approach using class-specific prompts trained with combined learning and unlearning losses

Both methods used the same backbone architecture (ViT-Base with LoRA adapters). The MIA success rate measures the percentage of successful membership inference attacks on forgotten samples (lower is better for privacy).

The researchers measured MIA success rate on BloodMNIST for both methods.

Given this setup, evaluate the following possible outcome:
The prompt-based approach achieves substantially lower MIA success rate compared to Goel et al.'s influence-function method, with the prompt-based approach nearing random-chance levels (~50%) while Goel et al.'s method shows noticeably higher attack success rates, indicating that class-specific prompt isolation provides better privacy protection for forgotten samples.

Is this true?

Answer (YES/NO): NO